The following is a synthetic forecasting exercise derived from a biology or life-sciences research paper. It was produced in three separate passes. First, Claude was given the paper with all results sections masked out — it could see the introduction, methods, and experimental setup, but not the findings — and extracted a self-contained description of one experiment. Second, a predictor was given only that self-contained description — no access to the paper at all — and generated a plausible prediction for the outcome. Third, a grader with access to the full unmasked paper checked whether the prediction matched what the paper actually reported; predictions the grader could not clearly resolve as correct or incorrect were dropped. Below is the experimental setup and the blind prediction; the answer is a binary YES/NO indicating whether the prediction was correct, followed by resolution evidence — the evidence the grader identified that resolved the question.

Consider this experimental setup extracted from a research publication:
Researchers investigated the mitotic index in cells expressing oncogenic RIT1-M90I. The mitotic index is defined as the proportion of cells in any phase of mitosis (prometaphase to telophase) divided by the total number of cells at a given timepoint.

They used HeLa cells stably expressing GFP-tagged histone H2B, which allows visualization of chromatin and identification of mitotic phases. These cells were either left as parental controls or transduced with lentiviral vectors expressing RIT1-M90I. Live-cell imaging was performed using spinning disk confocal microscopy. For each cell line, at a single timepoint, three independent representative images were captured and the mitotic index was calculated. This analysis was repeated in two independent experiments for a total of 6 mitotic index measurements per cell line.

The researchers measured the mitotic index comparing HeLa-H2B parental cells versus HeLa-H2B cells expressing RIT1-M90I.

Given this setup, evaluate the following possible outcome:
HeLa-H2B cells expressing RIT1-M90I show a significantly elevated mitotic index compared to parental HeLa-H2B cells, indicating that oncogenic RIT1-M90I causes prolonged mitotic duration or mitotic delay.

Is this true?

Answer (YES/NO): NO